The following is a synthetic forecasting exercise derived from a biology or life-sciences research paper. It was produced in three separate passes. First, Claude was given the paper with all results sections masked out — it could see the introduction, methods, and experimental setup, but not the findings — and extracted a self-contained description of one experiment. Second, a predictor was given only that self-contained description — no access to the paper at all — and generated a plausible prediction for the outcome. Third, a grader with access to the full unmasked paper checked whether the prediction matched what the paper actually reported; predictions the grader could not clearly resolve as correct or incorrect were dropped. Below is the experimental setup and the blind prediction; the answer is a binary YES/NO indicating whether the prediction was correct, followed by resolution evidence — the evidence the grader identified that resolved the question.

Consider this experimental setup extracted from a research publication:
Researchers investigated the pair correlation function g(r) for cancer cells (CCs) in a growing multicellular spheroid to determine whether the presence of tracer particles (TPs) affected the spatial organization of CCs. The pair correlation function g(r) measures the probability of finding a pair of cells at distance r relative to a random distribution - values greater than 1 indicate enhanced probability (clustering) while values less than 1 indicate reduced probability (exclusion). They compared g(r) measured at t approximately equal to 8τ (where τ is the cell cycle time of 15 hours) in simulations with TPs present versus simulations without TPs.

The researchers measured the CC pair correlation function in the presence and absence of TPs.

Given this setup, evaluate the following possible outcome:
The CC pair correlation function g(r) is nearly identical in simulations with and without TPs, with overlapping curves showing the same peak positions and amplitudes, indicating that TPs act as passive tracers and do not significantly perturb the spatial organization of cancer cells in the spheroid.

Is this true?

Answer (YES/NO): YES